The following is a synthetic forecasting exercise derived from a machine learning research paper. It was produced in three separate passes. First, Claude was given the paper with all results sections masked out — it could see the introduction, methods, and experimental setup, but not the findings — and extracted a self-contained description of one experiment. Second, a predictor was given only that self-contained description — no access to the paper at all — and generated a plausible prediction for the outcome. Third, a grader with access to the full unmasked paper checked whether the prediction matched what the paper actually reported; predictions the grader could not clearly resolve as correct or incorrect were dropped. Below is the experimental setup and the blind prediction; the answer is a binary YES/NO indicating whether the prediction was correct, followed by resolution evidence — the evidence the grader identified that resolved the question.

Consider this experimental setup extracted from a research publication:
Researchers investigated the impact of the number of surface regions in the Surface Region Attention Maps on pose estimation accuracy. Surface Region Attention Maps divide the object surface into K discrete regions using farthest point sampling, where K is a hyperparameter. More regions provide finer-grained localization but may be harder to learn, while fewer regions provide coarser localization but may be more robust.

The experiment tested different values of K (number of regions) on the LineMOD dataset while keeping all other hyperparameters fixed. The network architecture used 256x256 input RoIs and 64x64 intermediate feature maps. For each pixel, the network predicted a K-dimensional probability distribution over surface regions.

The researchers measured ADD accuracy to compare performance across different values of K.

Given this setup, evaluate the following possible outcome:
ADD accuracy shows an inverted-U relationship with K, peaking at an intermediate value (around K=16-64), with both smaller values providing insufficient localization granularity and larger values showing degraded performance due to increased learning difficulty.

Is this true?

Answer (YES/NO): NO